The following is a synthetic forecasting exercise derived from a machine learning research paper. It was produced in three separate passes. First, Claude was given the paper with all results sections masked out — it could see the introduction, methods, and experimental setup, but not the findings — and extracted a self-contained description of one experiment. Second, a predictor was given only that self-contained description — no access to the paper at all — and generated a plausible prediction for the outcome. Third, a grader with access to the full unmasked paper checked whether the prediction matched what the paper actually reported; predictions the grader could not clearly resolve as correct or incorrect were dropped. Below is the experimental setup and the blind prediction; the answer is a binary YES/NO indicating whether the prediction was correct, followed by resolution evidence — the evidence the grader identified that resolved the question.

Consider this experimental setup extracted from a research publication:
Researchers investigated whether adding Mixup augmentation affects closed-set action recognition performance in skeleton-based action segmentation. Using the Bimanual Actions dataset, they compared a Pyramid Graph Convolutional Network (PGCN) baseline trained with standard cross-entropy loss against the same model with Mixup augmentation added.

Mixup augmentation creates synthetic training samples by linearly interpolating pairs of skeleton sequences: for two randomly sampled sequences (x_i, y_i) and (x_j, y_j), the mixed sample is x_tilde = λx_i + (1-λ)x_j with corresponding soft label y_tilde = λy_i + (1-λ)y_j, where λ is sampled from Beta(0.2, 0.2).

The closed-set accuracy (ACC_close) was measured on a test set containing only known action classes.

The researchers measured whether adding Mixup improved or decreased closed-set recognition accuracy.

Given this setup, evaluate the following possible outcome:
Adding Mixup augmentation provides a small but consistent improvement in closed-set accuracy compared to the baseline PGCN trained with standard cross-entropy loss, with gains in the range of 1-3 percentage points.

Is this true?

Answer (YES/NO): NO